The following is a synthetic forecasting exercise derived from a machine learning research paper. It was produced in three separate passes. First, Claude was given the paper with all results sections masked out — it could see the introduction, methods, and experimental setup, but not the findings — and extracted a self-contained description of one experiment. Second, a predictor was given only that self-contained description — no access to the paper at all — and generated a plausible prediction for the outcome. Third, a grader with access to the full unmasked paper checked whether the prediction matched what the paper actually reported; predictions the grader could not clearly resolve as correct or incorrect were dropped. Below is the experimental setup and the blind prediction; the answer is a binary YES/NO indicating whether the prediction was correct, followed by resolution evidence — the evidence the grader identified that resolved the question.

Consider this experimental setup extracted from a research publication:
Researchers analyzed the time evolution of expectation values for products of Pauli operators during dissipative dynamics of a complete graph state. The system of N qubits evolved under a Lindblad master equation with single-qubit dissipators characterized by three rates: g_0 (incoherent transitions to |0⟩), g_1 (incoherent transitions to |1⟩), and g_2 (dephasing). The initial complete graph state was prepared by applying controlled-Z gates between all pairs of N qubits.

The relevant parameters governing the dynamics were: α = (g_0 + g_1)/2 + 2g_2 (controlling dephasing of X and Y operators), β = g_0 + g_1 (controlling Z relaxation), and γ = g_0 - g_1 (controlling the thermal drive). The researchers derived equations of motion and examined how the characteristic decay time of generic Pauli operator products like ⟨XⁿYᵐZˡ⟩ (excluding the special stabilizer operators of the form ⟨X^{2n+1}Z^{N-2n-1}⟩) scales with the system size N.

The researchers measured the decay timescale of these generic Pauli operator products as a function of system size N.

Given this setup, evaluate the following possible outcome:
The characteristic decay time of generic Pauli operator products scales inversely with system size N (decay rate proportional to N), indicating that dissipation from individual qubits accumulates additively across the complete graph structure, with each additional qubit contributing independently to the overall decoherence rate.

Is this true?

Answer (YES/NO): NO